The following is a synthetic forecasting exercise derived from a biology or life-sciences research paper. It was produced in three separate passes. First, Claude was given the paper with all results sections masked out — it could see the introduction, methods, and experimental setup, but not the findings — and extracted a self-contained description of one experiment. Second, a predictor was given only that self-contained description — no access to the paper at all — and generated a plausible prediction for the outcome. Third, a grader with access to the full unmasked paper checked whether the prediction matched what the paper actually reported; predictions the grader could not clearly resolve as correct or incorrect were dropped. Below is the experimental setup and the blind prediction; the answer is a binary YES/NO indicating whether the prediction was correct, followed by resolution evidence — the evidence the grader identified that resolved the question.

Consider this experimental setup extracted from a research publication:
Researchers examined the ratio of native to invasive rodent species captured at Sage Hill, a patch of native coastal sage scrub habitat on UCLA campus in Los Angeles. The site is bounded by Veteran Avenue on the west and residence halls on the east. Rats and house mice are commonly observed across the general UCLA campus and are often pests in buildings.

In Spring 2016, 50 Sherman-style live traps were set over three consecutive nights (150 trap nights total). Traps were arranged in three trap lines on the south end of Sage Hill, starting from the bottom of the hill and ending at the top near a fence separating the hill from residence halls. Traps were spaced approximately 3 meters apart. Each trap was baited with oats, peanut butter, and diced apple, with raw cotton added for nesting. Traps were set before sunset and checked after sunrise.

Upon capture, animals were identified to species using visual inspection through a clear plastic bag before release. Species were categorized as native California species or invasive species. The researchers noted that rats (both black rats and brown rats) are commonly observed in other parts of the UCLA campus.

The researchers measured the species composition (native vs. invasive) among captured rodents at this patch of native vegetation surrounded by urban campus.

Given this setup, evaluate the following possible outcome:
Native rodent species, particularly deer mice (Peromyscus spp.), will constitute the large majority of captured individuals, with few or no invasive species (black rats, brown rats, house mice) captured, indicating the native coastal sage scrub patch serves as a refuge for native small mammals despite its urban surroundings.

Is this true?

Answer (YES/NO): YES